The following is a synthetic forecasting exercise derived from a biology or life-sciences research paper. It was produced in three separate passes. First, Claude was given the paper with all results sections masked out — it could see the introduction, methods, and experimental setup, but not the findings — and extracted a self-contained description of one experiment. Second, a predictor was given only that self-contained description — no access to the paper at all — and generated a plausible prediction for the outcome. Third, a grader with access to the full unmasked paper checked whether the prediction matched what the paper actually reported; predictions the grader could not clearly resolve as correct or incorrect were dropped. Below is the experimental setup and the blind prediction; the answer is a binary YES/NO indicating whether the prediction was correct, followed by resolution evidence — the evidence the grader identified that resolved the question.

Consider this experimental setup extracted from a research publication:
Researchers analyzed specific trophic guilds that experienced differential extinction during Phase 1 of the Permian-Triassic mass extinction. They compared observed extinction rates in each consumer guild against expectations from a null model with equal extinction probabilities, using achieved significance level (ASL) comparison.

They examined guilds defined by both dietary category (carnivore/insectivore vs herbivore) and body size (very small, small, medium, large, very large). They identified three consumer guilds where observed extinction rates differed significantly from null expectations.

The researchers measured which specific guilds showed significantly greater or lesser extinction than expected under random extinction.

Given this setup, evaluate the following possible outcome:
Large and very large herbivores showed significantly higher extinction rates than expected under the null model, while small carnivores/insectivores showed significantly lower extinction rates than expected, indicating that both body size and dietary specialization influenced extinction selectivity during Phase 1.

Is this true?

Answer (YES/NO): NO